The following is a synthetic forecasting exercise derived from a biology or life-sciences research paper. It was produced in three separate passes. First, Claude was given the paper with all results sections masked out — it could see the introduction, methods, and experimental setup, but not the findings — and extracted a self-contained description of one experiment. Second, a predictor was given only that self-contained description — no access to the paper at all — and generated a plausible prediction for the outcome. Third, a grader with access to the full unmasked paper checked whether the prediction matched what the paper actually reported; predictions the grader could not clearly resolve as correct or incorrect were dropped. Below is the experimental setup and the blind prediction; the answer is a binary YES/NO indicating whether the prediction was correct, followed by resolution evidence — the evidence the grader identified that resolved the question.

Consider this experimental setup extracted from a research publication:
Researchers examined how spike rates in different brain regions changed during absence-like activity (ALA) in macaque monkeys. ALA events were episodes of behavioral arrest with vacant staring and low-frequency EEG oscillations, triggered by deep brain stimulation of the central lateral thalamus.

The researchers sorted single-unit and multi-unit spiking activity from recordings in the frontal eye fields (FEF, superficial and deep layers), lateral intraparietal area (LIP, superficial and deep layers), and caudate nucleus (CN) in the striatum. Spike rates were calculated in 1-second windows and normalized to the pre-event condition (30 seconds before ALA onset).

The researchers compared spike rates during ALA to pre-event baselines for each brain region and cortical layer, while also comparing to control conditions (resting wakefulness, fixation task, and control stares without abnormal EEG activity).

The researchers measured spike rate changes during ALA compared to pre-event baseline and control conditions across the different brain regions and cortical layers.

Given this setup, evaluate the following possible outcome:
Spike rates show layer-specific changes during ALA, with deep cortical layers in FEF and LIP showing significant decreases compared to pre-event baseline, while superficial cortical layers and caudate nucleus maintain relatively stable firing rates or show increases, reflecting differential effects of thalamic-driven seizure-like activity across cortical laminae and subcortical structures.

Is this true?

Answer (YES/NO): NO